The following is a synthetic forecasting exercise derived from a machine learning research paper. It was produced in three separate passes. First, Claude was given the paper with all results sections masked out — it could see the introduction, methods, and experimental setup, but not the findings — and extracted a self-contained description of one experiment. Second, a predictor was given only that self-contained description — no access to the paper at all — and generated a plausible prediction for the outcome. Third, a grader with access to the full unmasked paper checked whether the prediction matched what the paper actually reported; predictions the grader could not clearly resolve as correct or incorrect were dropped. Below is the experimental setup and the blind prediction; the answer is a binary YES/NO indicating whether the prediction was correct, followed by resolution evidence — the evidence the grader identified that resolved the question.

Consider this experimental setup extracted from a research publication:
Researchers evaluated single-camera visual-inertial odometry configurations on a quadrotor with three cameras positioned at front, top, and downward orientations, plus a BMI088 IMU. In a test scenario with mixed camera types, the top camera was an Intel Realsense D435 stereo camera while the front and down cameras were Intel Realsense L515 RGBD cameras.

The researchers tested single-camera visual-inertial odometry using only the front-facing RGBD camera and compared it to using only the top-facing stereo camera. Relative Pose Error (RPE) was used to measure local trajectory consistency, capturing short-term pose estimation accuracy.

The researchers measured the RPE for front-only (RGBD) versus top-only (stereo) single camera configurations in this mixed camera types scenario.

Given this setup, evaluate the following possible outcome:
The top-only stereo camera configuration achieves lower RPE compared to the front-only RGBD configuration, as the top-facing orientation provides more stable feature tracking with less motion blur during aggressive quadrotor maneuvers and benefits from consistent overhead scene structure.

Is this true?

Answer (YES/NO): NO